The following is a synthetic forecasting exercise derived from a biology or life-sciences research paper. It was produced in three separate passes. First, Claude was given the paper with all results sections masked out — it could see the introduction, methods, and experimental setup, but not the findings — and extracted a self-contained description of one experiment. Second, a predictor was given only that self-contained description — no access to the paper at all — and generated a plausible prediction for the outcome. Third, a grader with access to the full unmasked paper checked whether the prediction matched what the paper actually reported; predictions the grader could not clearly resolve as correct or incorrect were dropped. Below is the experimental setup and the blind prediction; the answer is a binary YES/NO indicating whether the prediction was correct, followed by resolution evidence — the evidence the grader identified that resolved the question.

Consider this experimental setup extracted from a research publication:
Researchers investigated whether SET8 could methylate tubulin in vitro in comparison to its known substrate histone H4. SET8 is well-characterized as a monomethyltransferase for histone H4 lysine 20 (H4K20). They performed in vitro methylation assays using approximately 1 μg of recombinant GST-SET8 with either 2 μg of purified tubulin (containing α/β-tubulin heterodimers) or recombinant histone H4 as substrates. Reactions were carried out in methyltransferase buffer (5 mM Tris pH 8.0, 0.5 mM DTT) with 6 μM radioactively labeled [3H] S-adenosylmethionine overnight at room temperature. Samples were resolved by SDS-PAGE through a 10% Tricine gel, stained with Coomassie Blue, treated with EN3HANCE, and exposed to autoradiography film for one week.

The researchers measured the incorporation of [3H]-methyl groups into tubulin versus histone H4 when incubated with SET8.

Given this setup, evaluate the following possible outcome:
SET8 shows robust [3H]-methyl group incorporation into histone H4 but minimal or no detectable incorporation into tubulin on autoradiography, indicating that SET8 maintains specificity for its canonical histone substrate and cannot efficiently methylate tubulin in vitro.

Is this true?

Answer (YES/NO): NO